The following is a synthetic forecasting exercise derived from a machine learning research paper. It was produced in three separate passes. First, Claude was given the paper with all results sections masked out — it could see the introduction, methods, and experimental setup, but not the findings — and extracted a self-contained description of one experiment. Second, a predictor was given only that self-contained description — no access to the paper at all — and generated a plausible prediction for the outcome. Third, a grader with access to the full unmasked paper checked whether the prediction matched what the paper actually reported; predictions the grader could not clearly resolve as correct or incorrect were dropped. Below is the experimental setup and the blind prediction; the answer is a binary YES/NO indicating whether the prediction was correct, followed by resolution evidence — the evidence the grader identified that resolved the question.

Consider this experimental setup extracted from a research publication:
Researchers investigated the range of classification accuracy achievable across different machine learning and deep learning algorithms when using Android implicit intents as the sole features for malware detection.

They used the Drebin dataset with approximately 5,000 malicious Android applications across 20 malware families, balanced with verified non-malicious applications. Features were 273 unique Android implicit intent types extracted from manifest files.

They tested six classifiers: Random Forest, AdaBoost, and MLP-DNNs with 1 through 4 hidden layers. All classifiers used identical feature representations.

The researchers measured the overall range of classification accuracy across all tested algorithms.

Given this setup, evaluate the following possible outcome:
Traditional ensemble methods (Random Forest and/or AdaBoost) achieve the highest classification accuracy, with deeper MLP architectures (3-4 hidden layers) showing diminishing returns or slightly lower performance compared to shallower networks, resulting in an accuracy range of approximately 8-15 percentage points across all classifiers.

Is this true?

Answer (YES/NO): NO